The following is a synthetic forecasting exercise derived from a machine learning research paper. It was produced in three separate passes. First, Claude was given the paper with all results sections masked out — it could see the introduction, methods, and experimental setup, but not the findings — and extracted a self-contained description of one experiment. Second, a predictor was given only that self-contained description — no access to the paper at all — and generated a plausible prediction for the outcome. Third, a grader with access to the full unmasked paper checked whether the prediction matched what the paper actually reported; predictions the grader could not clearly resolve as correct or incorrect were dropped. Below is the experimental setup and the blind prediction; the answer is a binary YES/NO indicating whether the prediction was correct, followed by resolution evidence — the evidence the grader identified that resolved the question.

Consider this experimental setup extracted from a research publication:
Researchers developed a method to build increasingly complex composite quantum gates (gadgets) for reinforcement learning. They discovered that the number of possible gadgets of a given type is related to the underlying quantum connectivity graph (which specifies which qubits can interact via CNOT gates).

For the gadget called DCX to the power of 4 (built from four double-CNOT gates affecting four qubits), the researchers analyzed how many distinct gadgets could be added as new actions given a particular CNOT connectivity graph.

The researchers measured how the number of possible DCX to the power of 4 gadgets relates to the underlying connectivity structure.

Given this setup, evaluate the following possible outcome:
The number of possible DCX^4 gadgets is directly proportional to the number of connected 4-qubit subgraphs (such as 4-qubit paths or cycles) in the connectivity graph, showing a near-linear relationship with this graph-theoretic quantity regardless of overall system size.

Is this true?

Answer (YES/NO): YES